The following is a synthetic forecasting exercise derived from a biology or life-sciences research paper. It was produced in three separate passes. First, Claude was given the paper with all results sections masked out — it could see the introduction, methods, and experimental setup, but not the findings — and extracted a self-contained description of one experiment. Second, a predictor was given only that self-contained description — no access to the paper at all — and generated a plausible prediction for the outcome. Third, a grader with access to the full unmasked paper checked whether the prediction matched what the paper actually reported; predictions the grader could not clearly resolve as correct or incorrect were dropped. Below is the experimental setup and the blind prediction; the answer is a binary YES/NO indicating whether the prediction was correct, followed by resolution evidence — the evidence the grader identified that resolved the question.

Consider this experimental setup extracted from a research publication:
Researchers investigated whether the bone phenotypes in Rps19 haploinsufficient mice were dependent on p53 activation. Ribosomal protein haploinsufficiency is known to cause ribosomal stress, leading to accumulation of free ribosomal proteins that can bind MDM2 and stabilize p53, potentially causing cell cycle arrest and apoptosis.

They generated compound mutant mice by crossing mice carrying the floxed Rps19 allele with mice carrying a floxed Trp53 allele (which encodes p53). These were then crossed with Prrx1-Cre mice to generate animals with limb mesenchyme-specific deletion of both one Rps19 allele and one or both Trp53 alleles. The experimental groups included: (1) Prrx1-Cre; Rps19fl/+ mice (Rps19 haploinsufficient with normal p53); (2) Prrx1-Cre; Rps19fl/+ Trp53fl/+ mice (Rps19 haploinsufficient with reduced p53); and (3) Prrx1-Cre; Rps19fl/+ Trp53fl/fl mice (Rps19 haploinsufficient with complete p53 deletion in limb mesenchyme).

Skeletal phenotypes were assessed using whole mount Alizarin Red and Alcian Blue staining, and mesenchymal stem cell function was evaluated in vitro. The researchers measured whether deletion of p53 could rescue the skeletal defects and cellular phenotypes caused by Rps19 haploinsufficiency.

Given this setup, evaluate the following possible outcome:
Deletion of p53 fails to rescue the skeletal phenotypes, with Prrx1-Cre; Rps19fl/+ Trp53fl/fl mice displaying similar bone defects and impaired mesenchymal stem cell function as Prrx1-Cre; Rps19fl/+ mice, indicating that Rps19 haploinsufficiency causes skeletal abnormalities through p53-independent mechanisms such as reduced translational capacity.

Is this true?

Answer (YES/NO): NO